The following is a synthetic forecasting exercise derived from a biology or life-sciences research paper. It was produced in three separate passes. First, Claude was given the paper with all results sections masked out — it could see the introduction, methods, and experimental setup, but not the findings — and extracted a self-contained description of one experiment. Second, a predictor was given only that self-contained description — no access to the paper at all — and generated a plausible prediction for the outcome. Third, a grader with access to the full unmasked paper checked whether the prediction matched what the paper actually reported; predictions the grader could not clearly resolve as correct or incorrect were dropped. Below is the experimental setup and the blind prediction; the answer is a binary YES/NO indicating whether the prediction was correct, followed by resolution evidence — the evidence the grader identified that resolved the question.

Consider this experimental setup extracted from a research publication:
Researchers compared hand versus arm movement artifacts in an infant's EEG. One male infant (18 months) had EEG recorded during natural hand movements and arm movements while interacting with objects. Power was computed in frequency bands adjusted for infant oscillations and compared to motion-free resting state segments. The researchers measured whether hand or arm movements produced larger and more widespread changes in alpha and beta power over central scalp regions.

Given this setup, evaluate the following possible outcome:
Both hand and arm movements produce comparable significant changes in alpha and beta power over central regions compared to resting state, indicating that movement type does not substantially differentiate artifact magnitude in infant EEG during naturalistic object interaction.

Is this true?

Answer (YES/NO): NO